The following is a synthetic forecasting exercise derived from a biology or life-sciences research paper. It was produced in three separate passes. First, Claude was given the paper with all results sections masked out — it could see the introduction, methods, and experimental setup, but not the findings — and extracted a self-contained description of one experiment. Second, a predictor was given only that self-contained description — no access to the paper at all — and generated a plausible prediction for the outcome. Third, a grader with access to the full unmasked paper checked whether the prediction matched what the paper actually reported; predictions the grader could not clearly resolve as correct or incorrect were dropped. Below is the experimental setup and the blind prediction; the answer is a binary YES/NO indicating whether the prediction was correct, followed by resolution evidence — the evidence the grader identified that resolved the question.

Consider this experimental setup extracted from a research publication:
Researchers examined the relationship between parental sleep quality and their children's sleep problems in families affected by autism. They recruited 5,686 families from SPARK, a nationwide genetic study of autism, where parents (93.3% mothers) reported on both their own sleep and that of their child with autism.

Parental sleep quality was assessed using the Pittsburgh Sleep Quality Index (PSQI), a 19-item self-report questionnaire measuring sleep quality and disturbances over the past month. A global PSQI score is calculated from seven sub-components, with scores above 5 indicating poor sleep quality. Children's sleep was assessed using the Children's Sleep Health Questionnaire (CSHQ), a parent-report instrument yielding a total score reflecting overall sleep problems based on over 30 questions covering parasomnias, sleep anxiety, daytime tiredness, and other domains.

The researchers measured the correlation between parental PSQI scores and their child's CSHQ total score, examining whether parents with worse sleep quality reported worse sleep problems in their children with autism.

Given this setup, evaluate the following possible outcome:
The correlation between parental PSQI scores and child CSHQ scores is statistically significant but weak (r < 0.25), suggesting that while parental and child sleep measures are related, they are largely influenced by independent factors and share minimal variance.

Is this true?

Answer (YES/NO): NO